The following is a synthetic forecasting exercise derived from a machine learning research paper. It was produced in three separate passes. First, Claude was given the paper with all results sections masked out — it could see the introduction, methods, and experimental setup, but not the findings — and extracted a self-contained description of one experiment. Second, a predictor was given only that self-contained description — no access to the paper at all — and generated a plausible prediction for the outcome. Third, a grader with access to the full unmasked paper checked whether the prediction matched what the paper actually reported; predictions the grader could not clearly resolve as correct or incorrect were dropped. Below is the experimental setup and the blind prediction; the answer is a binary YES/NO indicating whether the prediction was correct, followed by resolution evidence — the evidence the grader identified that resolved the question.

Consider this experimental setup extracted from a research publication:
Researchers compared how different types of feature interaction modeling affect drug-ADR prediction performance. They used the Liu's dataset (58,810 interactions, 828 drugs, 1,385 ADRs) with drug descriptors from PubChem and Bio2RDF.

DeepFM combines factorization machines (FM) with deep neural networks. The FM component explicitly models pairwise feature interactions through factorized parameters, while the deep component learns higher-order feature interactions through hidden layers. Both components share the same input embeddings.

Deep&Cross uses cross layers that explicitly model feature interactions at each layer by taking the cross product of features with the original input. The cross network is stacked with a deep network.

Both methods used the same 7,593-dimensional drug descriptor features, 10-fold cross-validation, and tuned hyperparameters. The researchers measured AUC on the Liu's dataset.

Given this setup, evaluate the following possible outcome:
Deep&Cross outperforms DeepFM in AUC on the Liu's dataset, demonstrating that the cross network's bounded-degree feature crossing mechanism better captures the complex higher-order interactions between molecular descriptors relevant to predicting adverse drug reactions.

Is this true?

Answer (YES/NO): NO